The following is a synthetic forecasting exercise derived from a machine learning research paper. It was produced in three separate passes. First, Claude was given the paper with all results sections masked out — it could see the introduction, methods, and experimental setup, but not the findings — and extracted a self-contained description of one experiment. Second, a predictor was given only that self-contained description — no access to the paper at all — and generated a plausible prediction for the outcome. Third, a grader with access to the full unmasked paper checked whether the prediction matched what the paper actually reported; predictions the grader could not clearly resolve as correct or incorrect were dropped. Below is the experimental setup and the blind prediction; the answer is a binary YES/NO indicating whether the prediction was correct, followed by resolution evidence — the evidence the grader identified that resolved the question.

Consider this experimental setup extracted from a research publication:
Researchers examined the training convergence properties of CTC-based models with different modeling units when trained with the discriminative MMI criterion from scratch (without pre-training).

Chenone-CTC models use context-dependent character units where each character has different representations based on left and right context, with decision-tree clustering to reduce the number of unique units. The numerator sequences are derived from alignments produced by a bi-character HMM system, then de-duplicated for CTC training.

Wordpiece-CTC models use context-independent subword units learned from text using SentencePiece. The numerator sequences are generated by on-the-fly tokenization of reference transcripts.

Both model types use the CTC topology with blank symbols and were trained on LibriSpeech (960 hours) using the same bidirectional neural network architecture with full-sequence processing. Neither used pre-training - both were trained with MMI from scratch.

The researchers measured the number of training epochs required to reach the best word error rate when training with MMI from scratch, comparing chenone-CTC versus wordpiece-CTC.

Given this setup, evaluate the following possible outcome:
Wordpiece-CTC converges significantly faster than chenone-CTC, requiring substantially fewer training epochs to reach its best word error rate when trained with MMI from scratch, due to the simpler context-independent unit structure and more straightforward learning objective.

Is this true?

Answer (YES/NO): YES